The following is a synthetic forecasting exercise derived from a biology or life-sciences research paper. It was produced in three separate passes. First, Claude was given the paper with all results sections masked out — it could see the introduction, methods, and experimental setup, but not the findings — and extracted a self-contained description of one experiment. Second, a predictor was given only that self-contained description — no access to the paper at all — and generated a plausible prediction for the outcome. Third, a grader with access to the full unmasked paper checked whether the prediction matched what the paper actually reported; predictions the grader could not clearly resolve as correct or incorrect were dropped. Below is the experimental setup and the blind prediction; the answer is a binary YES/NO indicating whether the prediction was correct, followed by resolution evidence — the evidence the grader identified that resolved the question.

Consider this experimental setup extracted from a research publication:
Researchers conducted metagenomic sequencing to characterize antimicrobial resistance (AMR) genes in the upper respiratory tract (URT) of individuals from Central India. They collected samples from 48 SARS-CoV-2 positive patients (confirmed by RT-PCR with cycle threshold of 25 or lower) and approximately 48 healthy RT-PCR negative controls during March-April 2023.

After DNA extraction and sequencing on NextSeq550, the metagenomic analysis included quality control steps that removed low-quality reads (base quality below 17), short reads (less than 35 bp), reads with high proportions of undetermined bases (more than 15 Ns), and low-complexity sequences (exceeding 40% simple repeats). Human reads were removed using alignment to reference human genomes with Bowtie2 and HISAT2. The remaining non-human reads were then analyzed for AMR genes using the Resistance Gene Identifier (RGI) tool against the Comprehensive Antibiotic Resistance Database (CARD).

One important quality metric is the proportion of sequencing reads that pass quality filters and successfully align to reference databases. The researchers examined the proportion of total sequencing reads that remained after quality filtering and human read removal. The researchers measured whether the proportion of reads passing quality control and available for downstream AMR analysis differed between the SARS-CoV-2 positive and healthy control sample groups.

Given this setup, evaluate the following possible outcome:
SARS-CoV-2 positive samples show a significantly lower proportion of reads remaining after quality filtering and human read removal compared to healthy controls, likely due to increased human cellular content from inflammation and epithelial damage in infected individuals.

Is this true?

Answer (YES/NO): NO